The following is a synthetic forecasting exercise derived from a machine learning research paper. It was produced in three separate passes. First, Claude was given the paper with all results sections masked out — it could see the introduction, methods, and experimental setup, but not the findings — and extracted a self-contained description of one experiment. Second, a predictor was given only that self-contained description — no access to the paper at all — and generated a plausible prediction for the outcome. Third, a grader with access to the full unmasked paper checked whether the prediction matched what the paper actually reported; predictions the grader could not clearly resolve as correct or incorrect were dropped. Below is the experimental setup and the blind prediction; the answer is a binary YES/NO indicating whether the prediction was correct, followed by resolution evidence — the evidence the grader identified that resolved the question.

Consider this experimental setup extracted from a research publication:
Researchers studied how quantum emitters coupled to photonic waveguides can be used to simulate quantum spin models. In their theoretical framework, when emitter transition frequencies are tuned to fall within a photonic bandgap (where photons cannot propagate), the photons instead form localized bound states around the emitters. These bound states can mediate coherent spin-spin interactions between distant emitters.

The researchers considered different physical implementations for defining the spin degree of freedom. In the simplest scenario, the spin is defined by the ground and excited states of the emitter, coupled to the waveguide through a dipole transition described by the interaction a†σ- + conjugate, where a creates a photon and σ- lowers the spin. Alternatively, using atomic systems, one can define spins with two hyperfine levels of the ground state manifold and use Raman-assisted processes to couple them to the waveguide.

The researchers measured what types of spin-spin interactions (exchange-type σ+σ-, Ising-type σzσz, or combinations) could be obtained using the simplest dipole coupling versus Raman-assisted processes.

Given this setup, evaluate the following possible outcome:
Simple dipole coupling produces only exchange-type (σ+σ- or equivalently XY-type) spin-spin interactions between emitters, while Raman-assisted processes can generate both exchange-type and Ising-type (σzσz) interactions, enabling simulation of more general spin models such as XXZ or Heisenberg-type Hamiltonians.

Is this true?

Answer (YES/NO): YES